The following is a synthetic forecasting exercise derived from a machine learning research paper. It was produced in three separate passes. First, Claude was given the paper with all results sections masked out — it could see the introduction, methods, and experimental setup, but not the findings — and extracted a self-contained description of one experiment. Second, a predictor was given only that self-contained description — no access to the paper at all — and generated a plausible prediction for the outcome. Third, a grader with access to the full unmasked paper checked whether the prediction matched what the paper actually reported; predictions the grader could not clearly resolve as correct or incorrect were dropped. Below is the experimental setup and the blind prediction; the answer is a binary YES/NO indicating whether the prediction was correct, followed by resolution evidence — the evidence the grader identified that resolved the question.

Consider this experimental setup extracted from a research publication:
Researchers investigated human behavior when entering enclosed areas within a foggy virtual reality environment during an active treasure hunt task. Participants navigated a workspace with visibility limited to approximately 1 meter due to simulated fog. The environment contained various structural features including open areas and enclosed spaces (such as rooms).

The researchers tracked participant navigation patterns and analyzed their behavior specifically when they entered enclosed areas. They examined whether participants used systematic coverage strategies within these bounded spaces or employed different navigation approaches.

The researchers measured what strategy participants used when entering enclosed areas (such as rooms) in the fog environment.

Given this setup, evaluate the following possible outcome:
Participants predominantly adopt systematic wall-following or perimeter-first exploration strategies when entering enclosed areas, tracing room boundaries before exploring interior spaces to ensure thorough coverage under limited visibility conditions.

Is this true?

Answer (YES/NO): NO